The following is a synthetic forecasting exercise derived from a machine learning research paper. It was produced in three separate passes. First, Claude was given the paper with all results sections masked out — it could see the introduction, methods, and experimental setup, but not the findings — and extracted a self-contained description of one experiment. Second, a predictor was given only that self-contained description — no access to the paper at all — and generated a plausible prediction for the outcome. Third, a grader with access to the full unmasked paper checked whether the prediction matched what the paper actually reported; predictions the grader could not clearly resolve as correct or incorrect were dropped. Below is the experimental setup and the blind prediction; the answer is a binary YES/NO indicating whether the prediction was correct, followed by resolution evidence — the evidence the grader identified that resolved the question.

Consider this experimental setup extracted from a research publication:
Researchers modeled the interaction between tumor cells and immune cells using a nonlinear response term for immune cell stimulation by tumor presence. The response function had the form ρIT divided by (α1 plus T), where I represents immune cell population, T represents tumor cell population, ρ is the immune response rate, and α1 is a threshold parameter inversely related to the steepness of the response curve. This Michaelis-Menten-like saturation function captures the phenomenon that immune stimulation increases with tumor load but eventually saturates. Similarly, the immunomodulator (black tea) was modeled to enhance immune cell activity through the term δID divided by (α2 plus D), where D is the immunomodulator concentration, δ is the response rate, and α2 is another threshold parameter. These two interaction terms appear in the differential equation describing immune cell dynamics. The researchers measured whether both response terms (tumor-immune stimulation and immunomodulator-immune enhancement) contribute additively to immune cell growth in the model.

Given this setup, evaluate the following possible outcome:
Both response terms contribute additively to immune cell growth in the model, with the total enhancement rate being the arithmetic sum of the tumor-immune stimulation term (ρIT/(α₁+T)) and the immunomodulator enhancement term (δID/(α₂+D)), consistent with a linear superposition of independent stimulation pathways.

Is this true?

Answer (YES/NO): YES